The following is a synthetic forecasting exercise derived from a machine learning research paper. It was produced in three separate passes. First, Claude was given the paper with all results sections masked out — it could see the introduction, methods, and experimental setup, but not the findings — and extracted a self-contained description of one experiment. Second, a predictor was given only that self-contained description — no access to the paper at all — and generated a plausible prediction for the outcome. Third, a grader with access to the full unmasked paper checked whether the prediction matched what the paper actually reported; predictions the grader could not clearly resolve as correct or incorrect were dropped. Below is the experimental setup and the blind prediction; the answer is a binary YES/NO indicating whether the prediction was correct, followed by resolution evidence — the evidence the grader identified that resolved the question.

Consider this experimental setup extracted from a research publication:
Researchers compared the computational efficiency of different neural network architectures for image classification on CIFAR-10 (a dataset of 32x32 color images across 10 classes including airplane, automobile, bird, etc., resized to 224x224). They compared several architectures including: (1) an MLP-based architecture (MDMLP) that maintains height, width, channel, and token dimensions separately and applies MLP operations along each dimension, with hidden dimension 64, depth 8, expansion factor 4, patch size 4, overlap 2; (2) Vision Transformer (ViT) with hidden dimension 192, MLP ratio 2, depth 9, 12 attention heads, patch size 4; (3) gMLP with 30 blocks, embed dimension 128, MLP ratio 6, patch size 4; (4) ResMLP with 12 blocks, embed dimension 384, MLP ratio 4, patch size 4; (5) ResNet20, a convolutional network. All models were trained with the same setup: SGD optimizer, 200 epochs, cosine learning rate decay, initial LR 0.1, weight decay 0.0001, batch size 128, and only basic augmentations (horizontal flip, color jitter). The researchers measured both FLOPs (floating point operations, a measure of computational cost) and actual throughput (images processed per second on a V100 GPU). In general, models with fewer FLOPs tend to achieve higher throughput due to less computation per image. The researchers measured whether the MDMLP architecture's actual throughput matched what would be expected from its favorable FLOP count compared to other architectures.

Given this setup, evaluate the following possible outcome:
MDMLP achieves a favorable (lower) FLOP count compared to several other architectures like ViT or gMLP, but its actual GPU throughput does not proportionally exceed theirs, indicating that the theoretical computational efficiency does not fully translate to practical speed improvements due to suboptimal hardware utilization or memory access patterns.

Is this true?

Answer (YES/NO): YES